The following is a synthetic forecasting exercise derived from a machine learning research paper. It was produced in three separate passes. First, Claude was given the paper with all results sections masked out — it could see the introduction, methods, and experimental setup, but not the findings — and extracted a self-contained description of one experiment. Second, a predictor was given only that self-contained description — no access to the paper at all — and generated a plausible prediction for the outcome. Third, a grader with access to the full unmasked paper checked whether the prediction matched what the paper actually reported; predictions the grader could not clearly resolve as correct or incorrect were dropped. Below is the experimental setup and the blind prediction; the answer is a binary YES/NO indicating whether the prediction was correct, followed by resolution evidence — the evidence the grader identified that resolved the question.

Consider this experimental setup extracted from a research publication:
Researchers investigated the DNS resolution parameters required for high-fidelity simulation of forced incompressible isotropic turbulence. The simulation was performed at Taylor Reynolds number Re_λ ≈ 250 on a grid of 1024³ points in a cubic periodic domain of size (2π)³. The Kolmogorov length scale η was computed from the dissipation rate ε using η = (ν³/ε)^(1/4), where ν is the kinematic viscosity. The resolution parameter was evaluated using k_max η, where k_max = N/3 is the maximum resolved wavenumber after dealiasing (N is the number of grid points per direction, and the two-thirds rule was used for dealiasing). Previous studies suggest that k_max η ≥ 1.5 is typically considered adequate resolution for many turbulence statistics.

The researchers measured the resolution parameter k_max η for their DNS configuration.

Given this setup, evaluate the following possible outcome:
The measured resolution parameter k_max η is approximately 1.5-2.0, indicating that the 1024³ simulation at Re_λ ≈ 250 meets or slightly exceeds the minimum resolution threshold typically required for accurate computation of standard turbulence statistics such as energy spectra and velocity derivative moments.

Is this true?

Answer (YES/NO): NO